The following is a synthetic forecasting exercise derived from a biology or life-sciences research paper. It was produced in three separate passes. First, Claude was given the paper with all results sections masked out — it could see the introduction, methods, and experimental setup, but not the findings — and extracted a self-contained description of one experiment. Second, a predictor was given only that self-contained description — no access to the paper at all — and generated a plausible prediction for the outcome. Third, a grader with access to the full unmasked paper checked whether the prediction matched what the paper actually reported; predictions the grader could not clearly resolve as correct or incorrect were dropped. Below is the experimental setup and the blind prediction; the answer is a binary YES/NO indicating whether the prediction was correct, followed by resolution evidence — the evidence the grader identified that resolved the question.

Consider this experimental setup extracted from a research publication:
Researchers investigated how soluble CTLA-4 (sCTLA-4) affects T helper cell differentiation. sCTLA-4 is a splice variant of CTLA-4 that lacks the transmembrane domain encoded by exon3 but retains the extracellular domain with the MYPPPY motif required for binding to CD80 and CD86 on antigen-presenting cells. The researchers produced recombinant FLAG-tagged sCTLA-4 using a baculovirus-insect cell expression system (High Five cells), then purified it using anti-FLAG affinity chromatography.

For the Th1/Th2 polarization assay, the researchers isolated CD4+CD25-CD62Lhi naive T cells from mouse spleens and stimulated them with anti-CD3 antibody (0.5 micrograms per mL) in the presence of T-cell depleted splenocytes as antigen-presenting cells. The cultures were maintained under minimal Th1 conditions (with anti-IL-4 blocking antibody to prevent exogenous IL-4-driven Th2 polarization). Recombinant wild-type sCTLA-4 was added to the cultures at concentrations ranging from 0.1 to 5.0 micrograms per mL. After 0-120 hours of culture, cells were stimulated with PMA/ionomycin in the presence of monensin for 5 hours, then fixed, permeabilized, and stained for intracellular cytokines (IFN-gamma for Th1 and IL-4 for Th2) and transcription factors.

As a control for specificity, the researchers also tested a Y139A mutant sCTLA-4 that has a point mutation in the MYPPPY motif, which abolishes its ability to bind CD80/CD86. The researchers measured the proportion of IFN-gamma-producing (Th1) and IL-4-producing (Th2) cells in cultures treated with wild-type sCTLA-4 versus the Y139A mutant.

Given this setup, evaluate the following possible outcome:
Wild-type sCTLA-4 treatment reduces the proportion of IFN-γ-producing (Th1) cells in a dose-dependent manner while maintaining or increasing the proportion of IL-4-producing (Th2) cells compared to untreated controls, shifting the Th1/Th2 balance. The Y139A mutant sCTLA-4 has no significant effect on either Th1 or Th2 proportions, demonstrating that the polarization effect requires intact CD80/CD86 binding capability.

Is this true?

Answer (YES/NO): YES